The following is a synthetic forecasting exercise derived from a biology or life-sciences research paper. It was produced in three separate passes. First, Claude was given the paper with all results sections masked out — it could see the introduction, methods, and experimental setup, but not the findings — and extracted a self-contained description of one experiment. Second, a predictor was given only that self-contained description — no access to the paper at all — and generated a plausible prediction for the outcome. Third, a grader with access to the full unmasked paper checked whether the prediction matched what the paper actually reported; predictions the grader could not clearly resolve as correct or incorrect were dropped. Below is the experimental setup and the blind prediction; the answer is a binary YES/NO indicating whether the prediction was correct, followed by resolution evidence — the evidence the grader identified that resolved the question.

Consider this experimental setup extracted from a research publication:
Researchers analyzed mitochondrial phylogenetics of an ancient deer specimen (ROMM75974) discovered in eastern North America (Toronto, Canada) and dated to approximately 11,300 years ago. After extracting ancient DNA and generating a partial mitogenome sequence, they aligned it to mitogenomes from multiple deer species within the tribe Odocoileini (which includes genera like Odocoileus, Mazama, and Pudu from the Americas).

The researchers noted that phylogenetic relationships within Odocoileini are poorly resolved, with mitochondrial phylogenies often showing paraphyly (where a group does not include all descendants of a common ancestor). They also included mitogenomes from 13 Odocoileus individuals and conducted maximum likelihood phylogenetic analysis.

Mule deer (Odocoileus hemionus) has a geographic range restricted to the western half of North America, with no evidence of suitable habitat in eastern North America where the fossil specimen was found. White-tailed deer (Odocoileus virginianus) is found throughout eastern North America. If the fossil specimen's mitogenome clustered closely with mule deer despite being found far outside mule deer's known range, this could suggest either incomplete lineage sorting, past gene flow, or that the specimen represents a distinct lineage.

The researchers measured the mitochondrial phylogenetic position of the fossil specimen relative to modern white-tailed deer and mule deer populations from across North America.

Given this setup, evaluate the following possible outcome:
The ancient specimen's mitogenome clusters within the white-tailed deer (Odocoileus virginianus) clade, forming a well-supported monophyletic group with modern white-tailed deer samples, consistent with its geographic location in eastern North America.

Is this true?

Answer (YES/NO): NO